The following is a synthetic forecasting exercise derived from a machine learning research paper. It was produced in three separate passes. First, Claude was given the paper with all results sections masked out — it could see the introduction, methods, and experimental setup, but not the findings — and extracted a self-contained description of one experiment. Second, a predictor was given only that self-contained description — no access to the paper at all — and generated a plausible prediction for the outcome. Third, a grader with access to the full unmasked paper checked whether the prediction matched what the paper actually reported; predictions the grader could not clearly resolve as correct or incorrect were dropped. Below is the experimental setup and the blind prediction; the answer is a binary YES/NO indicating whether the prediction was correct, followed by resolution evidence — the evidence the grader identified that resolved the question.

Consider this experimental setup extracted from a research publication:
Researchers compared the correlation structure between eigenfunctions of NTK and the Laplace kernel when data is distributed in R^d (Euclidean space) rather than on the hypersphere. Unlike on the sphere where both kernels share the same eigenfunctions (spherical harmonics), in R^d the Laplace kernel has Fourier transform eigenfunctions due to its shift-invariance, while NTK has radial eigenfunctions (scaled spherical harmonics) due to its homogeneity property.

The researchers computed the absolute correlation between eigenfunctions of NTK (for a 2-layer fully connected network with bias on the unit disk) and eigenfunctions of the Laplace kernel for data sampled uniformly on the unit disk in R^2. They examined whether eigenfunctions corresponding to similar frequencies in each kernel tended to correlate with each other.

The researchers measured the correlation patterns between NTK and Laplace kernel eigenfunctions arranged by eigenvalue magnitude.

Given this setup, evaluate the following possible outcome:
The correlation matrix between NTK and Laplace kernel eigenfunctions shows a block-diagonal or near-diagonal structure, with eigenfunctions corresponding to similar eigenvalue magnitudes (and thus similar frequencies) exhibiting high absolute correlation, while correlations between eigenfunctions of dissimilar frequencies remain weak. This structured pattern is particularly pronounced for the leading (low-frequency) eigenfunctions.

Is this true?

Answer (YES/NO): NO